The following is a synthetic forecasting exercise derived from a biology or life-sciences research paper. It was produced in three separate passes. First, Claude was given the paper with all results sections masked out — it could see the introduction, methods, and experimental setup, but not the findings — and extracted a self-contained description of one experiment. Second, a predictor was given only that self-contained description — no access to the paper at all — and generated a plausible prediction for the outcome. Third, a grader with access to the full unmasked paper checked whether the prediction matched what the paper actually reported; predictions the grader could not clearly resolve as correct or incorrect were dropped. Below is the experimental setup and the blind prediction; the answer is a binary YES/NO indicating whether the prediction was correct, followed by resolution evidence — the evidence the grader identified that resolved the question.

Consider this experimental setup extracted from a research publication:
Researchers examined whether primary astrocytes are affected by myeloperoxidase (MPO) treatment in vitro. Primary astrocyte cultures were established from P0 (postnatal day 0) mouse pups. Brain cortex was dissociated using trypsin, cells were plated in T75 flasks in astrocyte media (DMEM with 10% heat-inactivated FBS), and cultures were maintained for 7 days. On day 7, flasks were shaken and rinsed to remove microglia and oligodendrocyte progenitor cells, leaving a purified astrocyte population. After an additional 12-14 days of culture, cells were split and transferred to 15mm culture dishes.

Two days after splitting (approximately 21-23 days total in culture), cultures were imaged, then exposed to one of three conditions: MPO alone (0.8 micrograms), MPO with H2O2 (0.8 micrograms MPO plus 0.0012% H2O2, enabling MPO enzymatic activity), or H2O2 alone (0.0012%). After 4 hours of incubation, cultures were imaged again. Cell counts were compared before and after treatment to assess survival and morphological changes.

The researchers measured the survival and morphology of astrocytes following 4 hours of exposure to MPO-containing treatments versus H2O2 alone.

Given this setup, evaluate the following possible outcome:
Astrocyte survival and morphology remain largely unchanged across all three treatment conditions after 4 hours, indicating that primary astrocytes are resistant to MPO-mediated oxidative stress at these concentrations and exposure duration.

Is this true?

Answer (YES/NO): NO